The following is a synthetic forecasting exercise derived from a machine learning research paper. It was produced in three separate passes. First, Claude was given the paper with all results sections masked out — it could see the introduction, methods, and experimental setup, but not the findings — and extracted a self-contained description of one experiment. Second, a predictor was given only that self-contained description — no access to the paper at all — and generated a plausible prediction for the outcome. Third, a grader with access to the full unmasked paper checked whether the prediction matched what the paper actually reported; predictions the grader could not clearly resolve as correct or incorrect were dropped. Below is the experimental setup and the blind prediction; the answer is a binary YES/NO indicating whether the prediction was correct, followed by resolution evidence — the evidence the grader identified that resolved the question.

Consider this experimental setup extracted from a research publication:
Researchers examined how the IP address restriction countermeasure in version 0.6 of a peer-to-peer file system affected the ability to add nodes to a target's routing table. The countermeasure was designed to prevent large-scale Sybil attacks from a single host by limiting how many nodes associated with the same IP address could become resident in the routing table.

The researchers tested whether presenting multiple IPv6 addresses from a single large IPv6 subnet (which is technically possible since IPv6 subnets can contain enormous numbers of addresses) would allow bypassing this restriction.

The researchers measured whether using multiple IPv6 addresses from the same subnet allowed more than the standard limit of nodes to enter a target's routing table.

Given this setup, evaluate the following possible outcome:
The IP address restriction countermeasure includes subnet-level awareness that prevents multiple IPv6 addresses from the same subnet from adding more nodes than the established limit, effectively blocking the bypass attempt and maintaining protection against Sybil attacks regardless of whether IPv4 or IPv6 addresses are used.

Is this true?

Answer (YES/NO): YES